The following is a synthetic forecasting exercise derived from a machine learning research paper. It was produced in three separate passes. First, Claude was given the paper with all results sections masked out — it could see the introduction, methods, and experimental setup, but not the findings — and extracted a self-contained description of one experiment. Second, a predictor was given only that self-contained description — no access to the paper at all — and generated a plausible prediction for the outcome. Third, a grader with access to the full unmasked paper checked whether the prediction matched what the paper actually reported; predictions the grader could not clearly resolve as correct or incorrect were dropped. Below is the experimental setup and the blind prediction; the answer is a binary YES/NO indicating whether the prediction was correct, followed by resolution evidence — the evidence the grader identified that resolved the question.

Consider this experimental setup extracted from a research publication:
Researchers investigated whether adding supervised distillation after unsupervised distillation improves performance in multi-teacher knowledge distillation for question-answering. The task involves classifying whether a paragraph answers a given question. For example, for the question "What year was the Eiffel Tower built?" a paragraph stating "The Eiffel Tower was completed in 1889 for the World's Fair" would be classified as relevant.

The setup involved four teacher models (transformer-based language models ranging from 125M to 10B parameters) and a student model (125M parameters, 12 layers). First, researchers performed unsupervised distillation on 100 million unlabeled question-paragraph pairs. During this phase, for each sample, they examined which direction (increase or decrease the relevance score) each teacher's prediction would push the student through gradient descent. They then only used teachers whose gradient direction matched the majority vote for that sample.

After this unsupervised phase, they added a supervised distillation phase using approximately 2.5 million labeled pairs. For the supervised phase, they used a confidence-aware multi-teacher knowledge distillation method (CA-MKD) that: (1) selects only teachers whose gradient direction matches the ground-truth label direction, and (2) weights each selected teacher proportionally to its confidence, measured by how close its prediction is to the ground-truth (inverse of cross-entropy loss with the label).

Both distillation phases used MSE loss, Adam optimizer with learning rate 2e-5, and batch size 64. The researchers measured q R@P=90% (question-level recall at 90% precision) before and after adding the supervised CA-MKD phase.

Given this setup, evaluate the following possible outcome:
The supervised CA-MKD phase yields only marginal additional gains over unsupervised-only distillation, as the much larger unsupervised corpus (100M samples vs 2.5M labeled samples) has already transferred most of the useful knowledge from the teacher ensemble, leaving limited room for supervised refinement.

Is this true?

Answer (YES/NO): NO